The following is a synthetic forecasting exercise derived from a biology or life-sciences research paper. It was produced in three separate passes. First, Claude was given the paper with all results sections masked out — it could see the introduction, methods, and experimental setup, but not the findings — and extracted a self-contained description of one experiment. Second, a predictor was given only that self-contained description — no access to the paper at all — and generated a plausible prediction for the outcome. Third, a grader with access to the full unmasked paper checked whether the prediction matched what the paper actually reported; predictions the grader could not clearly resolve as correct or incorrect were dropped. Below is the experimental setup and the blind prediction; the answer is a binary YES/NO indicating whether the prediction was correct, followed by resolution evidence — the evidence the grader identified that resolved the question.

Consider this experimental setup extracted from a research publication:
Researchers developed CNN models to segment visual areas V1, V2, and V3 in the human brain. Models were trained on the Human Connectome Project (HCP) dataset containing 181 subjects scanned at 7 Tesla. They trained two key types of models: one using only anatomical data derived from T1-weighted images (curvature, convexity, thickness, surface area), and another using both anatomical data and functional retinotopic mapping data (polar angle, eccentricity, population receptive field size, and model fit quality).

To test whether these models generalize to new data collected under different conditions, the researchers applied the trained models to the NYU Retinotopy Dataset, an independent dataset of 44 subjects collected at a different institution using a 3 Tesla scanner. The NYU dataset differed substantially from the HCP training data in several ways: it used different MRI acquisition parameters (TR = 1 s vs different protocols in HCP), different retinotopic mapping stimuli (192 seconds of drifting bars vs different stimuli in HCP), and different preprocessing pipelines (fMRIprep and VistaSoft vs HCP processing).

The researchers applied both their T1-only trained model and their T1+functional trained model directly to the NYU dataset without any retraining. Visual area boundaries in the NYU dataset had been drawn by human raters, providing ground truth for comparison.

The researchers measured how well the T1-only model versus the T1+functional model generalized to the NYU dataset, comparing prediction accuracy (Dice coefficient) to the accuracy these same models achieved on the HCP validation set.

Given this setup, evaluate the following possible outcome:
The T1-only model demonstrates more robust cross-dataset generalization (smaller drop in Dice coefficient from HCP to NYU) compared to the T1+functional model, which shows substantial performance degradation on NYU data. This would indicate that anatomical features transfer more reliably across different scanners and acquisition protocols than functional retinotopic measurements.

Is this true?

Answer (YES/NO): YES